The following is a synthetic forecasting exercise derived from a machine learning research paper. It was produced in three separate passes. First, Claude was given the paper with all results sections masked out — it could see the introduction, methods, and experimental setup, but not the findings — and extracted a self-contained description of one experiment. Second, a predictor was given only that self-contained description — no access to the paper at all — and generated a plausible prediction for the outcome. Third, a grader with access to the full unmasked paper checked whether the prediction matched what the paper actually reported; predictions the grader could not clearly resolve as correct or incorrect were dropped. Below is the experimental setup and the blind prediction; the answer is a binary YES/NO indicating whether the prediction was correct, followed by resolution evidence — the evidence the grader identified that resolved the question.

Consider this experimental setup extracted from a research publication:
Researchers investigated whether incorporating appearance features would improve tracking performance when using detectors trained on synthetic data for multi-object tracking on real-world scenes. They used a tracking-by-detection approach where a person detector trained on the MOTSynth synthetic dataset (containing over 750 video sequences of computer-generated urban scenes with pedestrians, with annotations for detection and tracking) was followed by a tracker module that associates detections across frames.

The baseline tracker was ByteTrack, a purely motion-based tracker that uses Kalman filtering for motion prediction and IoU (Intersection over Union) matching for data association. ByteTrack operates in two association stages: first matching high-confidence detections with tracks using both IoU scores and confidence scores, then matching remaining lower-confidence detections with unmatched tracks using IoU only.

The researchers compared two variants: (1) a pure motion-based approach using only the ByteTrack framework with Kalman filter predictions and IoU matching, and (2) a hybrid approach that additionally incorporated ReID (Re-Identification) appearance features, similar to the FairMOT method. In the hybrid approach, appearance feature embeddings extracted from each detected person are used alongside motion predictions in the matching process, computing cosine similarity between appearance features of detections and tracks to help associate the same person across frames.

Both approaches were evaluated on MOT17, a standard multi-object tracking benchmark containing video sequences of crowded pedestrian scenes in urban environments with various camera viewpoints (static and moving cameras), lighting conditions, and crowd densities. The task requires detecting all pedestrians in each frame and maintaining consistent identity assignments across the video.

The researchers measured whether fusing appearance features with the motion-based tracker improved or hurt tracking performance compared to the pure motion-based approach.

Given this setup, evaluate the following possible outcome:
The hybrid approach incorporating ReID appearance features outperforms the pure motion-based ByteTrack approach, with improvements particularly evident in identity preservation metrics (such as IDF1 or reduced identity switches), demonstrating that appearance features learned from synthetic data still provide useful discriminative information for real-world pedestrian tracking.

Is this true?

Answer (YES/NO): NO